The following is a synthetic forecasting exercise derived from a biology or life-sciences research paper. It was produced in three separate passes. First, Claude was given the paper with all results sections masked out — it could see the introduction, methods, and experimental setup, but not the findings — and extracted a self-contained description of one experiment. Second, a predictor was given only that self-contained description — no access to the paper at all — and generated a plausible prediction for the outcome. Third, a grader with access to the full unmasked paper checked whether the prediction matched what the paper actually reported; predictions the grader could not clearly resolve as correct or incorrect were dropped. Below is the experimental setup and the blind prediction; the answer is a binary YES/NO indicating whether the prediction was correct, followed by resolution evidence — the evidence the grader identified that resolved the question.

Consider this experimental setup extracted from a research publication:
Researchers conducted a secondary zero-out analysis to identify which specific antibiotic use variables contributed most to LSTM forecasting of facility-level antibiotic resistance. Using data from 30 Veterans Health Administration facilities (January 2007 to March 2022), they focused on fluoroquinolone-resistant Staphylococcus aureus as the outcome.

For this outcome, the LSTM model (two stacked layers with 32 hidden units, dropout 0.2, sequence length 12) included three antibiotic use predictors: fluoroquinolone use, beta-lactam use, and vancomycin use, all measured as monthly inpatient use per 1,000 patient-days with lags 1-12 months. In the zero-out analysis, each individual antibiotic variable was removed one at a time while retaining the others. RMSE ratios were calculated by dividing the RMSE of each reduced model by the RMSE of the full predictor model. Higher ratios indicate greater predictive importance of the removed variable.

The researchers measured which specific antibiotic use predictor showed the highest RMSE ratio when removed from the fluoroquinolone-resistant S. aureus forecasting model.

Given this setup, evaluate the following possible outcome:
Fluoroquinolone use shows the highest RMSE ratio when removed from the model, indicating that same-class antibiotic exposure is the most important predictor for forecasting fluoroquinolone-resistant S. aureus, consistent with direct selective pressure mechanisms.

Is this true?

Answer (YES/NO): NO